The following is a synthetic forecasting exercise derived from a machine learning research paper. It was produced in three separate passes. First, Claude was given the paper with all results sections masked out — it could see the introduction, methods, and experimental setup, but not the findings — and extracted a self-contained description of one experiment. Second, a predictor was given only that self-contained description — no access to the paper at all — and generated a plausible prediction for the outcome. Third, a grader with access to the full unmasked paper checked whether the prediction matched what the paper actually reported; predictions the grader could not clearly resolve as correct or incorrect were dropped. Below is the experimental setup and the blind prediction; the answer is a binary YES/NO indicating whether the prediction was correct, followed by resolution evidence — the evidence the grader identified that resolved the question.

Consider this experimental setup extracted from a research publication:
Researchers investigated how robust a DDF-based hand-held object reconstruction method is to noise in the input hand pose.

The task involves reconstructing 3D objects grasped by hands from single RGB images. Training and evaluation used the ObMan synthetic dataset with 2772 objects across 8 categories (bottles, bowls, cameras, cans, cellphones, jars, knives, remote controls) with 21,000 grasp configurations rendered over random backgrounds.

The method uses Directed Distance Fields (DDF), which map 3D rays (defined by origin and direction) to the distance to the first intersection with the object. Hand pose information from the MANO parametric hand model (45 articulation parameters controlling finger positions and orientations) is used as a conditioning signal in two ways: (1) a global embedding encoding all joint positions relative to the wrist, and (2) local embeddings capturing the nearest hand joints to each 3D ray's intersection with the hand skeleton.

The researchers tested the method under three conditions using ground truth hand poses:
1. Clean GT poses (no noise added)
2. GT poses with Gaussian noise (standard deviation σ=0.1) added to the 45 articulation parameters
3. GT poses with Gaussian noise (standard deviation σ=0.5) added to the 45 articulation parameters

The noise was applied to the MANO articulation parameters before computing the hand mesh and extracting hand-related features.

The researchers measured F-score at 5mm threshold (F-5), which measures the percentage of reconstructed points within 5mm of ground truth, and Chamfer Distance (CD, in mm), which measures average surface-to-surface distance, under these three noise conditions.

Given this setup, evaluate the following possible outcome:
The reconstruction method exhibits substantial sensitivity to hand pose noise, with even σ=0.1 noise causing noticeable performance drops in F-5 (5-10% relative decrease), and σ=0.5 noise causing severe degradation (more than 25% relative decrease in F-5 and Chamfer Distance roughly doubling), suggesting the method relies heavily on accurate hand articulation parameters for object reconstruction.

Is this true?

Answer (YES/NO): NO